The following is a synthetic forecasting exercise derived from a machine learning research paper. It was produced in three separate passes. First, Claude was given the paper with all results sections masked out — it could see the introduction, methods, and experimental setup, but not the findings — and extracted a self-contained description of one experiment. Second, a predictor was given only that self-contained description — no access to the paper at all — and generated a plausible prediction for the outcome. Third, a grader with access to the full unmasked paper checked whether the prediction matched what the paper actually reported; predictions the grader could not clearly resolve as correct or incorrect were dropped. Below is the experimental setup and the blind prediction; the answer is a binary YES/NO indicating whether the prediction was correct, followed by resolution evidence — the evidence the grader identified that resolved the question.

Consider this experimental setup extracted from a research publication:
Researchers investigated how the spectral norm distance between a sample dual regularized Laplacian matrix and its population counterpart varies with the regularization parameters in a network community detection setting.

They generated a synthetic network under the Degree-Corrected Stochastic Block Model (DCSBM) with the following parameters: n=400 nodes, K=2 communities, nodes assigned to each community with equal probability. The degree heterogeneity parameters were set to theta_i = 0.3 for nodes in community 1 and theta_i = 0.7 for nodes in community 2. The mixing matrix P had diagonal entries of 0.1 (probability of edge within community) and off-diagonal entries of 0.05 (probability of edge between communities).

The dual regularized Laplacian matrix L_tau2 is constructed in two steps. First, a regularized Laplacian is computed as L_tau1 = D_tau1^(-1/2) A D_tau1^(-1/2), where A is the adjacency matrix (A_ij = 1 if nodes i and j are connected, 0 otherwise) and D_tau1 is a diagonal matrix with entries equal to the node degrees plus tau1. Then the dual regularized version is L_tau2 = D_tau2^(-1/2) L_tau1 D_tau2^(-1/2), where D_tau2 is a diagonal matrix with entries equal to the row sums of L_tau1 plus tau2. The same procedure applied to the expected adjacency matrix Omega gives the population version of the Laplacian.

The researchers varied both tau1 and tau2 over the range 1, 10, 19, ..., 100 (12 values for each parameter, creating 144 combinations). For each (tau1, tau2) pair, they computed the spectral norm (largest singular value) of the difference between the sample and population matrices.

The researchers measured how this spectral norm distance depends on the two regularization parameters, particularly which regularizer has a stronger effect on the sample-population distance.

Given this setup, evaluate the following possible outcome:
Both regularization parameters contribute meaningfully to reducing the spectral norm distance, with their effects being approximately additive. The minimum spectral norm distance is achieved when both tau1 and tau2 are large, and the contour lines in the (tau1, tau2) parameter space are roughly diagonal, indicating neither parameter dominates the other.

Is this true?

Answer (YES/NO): NO